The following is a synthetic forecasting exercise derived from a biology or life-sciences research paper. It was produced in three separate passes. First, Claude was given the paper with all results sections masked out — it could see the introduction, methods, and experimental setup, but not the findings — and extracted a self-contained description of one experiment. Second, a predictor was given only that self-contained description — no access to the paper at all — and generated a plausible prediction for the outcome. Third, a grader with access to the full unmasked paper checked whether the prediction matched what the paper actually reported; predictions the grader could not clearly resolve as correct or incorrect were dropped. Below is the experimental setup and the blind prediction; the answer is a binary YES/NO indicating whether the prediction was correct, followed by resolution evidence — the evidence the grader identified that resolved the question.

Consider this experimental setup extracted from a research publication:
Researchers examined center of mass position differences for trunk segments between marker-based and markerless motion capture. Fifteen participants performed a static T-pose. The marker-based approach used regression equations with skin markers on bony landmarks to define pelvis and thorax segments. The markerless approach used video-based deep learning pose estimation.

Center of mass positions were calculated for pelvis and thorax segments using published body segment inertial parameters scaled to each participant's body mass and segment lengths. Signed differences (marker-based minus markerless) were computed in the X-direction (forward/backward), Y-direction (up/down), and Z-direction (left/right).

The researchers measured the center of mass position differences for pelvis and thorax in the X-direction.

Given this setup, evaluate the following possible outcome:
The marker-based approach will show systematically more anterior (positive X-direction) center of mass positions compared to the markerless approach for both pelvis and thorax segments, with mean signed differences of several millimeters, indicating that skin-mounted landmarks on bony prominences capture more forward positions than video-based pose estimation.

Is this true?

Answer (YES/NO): NO